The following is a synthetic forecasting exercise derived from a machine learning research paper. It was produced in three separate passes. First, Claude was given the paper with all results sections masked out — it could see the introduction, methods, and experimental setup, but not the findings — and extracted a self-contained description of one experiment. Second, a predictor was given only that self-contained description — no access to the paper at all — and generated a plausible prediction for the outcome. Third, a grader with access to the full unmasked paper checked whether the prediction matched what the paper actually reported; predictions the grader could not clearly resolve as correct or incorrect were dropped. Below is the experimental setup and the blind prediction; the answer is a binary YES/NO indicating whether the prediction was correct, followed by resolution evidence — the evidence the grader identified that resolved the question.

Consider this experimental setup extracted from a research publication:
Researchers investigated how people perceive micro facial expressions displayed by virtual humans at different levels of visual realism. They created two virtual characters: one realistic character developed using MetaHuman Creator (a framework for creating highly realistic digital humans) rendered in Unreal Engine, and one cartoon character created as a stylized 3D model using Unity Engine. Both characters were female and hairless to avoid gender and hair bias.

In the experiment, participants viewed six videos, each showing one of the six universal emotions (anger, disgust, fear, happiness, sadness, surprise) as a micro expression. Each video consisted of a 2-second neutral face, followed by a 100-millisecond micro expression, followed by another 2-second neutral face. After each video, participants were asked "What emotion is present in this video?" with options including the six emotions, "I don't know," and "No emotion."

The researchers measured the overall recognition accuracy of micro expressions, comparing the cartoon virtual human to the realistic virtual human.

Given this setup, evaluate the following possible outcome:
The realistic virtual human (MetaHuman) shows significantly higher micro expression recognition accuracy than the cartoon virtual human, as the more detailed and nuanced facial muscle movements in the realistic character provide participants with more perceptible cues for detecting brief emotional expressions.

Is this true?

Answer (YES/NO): YES